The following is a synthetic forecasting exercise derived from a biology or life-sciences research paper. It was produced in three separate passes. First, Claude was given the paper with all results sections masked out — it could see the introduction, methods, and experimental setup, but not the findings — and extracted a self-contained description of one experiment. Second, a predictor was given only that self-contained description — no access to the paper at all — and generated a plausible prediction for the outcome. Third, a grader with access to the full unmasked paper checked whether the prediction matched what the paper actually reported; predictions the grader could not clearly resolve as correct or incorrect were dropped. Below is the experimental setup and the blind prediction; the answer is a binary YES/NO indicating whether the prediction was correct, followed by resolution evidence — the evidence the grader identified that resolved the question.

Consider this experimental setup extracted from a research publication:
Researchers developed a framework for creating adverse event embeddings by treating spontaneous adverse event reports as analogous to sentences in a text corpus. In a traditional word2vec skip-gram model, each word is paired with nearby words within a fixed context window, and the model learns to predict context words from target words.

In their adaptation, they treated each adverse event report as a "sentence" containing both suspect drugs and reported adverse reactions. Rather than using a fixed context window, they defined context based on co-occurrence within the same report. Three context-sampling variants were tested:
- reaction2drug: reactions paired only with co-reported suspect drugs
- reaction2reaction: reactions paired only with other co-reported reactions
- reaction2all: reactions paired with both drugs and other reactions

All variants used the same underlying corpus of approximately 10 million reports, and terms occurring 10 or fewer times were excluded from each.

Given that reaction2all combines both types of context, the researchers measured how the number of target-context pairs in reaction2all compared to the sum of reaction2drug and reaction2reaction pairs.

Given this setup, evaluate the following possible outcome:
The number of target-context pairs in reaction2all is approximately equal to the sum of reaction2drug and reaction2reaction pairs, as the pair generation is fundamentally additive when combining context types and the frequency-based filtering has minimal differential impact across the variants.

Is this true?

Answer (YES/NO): YES